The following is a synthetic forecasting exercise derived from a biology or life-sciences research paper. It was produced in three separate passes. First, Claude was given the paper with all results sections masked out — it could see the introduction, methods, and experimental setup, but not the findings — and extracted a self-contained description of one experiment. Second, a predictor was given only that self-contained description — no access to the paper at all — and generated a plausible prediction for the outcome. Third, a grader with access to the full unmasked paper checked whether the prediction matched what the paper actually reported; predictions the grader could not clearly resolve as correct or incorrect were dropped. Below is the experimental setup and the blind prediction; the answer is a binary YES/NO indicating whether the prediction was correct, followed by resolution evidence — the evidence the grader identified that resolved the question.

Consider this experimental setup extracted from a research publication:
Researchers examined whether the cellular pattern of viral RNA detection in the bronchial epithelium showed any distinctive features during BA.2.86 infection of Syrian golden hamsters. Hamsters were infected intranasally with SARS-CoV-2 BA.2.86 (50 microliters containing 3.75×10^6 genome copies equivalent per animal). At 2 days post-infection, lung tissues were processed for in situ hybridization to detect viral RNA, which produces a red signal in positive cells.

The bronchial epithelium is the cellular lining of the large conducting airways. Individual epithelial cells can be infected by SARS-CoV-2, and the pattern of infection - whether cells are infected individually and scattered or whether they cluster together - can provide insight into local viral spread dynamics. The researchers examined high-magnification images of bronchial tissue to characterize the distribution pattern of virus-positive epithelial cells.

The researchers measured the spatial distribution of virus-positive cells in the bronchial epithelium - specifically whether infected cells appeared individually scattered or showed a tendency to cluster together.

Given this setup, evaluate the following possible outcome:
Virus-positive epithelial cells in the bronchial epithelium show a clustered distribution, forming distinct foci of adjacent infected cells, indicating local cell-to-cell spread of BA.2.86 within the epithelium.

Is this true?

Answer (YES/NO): YES